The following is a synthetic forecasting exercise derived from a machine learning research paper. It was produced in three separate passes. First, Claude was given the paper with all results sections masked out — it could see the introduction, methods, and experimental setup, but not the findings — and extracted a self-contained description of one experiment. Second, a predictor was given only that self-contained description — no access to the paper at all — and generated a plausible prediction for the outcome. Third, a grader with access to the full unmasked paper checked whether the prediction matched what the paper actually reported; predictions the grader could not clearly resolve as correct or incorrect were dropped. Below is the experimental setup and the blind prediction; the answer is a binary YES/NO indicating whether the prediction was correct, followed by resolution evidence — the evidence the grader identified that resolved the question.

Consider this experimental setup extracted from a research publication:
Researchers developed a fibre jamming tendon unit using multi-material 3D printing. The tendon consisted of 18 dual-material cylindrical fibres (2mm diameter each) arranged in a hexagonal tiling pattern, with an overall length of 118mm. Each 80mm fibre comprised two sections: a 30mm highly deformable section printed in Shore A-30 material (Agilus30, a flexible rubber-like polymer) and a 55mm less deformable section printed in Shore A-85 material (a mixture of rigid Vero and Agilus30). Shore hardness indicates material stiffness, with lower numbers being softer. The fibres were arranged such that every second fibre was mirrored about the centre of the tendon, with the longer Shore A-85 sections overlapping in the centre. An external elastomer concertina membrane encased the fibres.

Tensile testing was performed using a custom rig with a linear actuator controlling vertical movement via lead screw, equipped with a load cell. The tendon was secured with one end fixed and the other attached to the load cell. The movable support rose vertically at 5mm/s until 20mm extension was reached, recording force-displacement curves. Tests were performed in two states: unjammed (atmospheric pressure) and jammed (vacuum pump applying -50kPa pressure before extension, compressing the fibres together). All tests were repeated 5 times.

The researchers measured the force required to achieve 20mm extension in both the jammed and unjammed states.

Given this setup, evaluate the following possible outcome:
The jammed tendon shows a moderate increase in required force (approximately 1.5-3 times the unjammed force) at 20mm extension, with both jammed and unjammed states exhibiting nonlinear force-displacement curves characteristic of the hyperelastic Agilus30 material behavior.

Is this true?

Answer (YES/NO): YES